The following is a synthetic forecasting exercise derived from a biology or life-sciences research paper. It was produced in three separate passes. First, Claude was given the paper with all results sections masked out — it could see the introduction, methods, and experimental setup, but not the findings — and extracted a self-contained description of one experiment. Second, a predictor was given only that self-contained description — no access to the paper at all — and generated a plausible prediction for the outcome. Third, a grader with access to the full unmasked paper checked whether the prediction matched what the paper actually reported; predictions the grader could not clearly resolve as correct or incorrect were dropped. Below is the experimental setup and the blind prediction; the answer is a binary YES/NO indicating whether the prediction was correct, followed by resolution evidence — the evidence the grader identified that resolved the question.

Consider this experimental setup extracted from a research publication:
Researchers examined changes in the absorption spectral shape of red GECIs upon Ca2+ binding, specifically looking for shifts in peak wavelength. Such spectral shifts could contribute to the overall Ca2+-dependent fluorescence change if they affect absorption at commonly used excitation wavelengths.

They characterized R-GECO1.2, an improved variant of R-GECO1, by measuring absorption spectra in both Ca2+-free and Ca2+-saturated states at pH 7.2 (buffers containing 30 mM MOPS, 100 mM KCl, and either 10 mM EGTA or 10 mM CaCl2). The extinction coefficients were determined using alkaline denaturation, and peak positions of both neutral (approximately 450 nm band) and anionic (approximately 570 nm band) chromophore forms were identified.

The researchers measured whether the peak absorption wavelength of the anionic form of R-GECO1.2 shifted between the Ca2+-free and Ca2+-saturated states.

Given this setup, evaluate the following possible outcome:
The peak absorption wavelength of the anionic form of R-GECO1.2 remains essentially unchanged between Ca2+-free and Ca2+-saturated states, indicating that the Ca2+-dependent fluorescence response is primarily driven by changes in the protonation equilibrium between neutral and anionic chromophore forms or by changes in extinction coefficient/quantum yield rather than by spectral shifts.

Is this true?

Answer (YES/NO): NO